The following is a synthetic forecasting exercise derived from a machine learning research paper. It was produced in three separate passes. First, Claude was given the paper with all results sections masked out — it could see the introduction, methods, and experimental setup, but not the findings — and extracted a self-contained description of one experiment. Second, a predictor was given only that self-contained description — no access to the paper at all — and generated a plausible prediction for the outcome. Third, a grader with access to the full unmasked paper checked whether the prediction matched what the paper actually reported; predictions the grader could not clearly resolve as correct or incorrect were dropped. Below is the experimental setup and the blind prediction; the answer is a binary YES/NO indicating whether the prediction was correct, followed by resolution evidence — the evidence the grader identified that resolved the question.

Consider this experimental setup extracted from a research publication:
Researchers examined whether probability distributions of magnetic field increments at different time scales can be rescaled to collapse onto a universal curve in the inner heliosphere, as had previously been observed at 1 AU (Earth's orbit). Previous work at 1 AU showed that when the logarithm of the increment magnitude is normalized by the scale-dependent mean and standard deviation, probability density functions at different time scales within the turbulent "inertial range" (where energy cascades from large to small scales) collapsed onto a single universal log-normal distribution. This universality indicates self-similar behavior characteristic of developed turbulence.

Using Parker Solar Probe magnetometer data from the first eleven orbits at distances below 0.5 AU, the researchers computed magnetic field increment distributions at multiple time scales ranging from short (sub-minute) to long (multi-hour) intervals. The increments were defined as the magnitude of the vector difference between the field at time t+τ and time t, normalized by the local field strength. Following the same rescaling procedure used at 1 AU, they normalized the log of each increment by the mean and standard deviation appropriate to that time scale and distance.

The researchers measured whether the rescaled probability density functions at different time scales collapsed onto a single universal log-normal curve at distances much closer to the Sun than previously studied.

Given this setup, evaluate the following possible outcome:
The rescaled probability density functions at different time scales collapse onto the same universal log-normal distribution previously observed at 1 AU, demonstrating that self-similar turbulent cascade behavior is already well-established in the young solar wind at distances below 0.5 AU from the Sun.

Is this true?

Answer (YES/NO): NO